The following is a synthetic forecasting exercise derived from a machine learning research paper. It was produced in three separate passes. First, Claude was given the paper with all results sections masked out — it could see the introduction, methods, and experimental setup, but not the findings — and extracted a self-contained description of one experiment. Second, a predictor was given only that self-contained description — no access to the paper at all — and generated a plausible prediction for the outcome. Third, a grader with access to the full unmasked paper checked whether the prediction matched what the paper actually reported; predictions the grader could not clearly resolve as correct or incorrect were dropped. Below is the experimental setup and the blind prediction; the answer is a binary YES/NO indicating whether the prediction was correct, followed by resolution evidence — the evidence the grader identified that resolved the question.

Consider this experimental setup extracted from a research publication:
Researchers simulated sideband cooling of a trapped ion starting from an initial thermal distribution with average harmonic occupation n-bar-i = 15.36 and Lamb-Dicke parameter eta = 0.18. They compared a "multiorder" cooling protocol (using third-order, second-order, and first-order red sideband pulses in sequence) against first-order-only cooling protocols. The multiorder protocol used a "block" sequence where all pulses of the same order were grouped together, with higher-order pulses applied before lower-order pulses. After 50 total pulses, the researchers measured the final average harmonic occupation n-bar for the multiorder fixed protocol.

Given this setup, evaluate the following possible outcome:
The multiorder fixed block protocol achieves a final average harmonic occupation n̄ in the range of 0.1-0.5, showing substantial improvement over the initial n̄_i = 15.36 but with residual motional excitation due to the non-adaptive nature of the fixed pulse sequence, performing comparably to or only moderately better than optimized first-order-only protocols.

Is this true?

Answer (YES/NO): NO